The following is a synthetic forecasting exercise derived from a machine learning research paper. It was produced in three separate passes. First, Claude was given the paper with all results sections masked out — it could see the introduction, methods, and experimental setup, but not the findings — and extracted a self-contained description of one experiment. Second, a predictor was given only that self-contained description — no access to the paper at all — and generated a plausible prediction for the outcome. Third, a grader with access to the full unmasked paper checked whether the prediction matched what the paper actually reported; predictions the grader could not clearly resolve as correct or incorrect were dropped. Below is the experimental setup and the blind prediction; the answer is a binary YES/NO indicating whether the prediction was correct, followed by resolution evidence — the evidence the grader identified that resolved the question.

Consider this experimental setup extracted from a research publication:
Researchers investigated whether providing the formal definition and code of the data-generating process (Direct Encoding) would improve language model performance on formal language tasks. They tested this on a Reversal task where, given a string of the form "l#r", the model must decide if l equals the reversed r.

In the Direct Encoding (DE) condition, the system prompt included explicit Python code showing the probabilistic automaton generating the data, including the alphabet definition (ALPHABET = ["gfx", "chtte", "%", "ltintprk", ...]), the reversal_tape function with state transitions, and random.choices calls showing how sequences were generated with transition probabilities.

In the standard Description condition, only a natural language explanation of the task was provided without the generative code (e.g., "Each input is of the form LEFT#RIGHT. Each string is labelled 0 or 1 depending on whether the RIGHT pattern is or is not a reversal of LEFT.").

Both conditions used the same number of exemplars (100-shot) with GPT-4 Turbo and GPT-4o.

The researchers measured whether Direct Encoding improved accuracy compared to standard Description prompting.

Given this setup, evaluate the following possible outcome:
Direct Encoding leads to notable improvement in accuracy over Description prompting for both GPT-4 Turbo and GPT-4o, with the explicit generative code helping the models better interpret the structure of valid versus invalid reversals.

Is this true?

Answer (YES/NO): NO